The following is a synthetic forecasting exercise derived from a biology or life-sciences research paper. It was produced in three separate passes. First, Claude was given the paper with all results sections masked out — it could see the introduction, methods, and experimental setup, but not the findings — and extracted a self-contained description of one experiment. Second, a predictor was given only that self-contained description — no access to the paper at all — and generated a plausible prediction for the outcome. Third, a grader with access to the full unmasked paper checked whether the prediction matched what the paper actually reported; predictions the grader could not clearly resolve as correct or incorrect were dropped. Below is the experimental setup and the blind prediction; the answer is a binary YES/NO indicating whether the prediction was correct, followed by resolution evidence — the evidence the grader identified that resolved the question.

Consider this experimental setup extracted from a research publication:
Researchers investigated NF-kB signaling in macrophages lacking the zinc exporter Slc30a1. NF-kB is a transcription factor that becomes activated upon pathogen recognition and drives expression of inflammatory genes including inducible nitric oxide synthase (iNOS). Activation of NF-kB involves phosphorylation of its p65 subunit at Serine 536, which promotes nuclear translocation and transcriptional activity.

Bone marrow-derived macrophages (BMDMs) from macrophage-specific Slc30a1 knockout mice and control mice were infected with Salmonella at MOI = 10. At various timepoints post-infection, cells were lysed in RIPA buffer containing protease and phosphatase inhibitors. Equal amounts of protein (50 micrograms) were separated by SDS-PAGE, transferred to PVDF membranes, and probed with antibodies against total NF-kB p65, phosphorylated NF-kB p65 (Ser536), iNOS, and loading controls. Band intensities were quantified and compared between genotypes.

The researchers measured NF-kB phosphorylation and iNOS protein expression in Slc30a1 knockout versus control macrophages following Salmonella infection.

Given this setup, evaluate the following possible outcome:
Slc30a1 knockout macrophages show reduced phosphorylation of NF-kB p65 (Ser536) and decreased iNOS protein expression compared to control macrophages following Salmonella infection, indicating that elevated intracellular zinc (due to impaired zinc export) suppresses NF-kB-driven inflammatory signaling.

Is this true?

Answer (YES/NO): YES